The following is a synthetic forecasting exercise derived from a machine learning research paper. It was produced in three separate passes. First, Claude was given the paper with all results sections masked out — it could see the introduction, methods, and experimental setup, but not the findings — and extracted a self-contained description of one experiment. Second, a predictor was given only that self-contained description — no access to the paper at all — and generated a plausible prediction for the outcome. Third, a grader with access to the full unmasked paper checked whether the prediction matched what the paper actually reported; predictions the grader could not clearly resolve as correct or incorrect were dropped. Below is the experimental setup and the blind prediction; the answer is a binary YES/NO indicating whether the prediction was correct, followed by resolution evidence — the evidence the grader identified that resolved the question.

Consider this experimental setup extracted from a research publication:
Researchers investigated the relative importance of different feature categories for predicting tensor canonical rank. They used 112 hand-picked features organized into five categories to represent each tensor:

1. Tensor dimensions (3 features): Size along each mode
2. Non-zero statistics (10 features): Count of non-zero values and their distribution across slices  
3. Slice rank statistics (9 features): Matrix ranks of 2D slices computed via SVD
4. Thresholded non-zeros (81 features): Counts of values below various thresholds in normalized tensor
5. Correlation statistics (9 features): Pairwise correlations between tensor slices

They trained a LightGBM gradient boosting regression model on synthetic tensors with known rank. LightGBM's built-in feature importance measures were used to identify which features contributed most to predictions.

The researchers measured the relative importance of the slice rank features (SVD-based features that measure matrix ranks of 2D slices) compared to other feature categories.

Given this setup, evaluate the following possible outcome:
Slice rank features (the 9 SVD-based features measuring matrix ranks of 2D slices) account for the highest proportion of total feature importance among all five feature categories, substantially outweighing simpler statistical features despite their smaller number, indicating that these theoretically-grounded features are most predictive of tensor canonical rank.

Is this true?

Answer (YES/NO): NO